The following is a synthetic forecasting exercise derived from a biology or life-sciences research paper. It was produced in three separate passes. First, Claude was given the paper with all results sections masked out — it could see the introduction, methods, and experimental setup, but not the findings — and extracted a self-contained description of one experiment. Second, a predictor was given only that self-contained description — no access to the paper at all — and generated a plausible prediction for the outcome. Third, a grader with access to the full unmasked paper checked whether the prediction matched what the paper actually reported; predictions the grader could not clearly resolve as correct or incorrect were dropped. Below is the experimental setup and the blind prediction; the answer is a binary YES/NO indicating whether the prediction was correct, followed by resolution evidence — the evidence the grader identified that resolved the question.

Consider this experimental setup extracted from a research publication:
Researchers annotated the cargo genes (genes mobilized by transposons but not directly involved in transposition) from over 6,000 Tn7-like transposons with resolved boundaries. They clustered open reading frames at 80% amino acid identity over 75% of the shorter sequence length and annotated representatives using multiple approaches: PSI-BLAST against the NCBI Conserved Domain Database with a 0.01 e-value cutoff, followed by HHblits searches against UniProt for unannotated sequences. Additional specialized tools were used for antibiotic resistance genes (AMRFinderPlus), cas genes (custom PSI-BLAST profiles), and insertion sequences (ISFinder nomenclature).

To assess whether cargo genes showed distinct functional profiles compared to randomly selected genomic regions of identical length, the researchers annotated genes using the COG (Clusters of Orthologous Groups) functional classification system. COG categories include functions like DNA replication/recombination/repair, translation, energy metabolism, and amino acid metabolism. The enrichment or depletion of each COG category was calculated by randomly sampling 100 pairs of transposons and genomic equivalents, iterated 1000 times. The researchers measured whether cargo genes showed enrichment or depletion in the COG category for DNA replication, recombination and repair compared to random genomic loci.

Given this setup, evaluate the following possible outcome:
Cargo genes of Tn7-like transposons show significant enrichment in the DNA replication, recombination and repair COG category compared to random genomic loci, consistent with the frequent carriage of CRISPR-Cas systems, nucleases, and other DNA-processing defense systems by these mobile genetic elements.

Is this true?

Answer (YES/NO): NO